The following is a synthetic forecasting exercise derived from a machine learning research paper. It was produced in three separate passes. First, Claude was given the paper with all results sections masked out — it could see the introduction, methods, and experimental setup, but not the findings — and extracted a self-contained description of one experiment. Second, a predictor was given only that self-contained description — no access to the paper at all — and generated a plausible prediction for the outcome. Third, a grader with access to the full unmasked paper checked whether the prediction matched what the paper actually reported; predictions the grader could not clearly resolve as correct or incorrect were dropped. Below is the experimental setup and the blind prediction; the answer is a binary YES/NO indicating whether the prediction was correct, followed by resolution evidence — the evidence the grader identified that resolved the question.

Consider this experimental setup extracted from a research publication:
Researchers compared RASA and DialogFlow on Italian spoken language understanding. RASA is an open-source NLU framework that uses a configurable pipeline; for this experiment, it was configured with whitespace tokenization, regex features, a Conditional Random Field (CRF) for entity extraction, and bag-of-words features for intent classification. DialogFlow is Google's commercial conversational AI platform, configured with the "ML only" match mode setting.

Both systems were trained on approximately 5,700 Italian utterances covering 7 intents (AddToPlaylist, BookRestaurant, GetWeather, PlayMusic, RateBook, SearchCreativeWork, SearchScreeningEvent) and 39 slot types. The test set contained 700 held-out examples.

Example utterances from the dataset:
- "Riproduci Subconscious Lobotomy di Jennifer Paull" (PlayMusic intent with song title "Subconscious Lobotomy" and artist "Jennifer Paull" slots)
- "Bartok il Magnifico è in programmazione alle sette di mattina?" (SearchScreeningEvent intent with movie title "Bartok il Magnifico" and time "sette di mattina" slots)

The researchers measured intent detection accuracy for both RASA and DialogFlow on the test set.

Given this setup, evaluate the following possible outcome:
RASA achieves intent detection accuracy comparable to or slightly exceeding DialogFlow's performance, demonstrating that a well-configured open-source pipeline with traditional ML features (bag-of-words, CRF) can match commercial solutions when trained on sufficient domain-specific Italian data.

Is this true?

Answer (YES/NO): YES